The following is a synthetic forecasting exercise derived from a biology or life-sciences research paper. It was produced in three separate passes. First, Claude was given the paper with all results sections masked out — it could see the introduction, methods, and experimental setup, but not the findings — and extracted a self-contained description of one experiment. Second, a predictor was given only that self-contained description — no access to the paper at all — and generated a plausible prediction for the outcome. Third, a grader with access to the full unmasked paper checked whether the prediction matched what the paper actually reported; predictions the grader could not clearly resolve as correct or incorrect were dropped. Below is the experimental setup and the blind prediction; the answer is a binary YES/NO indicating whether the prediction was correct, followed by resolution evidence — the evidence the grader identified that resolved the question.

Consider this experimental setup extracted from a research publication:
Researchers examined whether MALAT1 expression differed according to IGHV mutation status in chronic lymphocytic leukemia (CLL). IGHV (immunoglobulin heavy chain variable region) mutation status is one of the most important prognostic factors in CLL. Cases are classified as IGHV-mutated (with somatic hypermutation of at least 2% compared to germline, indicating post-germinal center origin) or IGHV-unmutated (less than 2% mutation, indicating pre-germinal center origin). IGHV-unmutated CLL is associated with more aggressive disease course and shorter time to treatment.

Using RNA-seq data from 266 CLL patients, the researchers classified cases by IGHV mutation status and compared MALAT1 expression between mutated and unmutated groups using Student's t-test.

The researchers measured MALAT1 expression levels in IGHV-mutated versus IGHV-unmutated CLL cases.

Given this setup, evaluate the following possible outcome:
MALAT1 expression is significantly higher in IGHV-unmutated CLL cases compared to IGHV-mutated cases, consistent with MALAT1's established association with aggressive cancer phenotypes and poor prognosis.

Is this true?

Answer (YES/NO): NO